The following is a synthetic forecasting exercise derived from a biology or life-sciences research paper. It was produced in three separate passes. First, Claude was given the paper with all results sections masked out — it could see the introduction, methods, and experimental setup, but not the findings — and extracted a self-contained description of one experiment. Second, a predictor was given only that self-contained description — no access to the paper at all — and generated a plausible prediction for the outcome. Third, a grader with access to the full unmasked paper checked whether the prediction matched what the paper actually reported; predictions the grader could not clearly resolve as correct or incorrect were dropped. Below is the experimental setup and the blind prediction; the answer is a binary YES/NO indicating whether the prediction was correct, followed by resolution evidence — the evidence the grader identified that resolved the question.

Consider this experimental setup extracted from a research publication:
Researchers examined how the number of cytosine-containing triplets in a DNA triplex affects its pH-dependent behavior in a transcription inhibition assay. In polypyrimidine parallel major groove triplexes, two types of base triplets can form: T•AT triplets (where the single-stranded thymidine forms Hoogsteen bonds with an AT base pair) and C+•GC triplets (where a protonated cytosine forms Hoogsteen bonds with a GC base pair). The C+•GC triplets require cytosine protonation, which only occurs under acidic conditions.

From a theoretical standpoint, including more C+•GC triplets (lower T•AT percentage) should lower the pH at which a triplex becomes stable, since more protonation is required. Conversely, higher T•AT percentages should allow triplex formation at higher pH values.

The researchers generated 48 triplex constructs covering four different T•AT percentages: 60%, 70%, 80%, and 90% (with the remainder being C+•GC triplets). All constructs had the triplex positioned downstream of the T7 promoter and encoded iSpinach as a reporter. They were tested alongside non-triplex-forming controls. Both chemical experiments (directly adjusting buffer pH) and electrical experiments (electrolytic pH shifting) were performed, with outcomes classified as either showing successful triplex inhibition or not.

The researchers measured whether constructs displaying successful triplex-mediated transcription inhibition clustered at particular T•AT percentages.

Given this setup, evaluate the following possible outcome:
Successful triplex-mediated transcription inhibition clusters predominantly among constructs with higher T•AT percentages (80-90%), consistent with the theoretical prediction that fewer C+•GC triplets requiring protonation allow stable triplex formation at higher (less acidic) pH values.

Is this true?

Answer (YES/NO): NO